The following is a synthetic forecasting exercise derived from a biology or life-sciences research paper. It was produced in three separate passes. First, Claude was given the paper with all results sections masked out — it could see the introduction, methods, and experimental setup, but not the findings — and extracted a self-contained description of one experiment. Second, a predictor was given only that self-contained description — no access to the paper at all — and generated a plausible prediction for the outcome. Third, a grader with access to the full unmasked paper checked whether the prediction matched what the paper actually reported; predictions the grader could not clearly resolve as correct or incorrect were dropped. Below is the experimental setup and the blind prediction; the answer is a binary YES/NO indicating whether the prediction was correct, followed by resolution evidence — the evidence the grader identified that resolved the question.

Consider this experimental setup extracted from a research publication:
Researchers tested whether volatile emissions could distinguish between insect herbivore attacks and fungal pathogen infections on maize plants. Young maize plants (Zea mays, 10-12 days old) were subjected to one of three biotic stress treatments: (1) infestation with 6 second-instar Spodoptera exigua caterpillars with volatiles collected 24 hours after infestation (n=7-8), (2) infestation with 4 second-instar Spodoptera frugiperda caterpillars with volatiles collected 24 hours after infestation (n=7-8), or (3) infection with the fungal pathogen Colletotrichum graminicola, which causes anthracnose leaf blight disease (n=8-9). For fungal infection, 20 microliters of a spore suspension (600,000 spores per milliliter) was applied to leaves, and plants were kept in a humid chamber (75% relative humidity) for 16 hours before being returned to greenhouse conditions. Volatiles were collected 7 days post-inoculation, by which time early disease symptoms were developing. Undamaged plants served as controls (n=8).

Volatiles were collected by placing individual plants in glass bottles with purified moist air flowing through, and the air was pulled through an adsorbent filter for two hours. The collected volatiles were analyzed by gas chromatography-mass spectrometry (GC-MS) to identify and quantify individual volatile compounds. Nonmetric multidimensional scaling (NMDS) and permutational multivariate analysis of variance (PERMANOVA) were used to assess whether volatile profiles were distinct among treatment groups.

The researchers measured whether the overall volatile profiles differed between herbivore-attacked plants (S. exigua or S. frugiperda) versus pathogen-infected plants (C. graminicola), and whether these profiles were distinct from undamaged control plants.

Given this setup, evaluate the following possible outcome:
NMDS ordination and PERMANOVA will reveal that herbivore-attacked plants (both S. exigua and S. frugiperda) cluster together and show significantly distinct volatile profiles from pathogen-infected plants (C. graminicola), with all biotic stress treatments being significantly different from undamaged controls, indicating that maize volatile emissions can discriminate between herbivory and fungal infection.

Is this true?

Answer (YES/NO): NO